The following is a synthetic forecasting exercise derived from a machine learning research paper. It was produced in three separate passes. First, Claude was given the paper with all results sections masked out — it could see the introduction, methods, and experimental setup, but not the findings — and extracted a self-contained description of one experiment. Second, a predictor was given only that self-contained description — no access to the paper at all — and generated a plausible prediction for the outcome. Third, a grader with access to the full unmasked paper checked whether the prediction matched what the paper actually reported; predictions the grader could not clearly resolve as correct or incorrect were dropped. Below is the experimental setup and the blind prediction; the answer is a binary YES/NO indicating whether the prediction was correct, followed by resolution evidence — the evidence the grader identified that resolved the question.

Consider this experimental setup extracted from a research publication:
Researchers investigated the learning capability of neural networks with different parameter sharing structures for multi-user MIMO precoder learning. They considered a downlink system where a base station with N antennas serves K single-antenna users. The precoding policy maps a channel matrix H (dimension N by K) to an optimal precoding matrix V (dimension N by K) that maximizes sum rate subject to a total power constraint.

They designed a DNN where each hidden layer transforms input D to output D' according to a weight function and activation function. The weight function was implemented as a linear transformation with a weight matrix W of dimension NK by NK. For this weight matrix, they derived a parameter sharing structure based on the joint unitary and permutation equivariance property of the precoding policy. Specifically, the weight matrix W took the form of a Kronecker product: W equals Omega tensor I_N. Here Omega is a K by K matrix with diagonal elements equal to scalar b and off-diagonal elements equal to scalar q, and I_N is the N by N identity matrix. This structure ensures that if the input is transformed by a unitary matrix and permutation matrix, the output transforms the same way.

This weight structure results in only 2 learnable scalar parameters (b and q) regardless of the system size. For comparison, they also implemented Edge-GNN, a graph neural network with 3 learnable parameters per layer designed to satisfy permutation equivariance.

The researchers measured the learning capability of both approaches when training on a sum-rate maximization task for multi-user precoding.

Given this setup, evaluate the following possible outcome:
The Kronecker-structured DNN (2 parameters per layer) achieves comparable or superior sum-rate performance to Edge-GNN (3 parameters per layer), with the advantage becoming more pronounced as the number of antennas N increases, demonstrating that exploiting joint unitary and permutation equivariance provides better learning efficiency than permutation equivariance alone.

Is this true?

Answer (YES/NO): NO